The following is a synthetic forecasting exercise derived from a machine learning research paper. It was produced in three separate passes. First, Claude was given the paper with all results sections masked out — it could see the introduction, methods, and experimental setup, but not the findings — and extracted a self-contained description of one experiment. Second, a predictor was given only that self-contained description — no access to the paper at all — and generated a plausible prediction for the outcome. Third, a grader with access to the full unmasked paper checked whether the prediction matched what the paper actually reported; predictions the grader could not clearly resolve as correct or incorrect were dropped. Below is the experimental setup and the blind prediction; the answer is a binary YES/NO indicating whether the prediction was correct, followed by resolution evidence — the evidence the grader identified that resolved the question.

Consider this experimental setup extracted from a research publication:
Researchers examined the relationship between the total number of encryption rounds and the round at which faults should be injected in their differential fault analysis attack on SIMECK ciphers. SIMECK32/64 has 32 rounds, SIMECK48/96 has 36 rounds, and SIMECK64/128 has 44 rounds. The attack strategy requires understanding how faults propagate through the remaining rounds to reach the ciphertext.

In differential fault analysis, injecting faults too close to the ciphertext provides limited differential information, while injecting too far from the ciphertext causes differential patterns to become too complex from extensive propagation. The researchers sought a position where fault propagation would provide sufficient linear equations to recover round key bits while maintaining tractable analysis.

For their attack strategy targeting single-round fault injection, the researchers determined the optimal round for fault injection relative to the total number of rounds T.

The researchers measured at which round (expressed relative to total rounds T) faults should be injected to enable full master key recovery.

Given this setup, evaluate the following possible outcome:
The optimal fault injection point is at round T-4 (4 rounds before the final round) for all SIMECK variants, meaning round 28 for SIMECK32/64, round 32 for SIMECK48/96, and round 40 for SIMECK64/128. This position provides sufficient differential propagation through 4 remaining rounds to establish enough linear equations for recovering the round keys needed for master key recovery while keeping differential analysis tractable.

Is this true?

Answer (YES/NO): NO